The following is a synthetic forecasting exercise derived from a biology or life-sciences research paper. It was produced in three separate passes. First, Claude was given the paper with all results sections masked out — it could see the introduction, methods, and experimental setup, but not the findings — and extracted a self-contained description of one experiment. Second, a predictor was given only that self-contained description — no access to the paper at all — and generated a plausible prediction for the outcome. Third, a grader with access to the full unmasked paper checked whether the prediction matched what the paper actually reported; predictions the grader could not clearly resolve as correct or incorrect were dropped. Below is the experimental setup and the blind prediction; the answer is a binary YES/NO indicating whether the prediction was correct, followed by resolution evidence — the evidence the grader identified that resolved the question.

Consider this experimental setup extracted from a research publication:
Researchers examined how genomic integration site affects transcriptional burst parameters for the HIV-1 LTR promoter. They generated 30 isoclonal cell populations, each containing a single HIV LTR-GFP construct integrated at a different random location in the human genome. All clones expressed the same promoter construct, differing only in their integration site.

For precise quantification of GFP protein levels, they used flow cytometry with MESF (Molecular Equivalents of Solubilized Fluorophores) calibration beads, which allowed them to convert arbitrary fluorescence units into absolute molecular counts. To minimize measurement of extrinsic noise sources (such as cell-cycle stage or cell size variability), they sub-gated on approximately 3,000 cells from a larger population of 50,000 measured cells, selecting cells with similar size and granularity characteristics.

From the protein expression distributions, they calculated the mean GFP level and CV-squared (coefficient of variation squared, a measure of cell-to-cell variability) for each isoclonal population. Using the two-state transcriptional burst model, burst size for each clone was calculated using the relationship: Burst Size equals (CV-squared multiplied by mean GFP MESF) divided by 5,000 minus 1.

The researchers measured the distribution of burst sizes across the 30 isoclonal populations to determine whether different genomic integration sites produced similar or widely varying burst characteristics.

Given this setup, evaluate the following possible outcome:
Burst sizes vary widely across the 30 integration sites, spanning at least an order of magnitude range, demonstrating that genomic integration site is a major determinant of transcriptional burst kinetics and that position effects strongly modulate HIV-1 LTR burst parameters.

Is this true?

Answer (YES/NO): NO